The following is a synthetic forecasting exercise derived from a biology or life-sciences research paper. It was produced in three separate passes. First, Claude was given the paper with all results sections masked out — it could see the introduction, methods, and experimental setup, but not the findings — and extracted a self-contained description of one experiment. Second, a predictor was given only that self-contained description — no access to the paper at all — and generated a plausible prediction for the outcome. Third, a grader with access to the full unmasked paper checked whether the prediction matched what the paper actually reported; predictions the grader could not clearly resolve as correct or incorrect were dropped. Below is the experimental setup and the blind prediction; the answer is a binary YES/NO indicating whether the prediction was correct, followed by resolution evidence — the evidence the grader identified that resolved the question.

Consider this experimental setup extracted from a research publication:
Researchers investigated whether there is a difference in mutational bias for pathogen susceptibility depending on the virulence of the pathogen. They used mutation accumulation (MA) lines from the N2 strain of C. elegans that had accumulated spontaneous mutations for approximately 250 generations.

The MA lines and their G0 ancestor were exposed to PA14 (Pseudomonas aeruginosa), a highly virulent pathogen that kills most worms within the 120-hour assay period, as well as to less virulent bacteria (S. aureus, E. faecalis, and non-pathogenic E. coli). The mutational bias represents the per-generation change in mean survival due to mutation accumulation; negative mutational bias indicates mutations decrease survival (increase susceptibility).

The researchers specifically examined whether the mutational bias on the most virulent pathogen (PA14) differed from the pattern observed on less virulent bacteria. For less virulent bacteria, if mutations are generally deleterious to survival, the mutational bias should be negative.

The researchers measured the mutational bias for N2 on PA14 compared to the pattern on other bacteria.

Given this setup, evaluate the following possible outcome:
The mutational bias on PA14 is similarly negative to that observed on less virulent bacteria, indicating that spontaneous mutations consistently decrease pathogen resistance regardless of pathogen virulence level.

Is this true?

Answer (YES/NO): NO